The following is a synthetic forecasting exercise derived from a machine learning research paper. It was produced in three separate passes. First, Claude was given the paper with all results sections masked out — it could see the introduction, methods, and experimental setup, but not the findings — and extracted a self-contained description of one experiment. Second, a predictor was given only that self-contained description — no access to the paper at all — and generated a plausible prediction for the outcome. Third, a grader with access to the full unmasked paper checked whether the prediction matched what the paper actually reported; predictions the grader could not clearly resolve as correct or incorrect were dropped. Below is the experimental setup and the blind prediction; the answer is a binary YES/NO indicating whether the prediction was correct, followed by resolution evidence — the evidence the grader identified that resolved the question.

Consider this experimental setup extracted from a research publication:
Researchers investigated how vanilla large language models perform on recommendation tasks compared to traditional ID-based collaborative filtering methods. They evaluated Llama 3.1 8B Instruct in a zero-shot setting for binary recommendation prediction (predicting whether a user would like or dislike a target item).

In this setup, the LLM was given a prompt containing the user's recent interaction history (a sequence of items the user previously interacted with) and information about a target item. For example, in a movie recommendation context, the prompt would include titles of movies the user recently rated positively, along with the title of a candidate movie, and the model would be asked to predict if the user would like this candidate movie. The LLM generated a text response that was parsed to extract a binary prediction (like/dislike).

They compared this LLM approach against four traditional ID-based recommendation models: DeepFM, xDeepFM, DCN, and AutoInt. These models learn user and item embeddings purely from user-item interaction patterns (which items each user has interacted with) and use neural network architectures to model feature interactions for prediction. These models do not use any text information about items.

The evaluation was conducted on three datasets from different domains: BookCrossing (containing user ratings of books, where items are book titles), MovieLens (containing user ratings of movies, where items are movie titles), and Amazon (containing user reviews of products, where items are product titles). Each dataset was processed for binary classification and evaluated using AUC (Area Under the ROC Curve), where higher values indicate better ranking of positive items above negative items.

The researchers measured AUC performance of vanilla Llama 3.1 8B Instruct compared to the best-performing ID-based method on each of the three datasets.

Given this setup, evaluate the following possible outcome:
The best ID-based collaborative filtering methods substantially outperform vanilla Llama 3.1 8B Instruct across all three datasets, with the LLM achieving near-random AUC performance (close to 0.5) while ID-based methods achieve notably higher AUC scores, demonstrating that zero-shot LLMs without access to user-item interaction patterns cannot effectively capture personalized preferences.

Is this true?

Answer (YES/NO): NO